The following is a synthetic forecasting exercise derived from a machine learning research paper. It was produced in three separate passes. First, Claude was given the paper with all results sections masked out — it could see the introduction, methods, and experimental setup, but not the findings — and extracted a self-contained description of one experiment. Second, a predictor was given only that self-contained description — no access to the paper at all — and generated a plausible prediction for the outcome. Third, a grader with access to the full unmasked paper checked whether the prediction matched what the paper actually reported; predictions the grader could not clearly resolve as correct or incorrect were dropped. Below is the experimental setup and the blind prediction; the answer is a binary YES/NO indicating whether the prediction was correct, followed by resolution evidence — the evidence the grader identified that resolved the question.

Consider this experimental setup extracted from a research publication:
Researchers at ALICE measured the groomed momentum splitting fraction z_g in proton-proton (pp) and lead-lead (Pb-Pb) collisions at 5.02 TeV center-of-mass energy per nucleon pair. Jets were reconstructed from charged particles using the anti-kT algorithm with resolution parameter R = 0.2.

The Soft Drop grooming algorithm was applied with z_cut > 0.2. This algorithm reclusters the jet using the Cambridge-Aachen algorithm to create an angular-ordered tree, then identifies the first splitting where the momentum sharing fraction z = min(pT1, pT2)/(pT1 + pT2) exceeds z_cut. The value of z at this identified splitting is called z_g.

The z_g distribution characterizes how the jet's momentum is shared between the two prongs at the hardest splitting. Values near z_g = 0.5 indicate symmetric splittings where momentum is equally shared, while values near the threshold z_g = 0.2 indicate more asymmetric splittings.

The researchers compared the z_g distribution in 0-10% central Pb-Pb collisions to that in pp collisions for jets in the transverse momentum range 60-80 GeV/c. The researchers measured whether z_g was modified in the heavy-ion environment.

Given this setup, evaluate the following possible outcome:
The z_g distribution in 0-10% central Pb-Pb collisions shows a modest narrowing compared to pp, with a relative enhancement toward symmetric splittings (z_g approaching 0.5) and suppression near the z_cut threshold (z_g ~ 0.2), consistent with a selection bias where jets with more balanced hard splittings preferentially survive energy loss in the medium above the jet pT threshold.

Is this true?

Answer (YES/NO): NO